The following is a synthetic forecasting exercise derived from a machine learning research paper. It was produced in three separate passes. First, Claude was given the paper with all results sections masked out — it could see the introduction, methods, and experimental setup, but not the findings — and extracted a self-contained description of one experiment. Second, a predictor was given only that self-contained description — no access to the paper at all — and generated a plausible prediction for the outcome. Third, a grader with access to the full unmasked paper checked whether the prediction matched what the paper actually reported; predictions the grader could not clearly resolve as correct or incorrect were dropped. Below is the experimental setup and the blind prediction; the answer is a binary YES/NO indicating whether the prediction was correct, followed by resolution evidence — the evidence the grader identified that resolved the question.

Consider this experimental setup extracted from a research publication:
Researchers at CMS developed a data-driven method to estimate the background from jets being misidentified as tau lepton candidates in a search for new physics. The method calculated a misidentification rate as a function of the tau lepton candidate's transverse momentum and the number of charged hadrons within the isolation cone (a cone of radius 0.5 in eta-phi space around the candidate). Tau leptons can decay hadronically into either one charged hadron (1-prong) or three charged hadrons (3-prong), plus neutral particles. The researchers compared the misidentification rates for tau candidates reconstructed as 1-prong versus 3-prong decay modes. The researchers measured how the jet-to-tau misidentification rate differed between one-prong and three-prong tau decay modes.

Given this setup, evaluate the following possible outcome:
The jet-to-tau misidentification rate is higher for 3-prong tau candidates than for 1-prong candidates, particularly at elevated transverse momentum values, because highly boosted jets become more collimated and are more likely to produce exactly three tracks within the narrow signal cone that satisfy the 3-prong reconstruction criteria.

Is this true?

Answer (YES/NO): NO